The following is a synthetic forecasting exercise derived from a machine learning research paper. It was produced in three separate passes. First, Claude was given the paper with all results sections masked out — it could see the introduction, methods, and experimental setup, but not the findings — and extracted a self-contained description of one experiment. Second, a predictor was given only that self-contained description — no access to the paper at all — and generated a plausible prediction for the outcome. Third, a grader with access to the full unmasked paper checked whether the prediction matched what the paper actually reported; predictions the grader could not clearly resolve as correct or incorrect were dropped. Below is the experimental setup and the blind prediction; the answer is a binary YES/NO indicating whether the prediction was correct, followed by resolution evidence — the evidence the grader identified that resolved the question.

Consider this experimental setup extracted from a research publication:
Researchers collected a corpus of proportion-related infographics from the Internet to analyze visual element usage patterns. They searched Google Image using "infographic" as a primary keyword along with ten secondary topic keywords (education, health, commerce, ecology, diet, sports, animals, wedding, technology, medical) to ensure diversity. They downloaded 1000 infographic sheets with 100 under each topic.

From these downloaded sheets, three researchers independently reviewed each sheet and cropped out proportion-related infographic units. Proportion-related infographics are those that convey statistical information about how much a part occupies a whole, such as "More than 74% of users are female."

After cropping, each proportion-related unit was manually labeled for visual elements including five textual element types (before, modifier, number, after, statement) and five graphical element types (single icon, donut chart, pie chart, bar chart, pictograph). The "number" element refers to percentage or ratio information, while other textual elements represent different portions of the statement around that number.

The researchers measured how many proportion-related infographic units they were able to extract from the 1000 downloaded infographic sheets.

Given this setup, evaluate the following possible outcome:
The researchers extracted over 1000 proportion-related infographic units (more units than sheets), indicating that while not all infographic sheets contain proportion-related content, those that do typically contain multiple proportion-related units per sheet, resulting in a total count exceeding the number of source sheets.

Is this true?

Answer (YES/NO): NO